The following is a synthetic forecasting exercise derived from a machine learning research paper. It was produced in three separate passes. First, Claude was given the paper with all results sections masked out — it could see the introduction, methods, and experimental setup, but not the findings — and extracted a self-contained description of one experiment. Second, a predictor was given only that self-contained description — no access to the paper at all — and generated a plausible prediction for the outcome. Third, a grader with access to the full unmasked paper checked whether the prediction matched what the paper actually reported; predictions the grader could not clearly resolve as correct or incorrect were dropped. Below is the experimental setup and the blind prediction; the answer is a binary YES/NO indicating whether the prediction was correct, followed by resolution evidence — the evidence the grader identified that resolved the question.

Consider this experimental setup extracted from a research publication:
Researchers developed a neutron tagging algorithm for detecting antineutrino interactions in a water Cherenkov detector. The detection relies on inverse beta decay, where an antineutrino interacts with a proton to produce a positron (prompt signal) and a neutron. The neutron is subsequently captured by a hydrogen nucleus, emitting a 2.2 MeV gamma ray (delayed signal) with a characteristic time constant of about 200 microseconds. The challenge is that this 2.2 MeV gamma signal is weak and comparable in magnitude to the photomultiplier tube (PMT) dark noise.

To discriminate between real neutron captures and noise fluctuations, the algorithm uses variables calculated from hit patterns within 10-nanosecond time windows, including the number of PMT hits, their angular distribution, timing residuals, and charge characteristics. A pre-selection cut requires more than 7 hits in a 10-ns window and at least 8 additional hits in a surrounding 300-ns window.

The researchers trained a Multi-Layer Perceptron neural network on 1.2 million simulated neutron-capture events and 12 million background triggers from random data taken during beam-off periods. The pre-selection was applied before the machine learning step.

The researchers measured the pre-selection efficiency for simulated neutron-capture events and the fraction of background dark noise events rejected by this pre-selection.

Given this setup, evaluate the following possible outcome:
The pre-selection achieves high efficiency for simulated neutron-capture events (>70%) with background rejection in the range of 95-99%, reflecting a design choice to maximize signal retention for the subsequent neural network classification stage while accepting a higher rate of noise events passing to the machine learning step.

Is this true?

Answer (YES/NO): NO